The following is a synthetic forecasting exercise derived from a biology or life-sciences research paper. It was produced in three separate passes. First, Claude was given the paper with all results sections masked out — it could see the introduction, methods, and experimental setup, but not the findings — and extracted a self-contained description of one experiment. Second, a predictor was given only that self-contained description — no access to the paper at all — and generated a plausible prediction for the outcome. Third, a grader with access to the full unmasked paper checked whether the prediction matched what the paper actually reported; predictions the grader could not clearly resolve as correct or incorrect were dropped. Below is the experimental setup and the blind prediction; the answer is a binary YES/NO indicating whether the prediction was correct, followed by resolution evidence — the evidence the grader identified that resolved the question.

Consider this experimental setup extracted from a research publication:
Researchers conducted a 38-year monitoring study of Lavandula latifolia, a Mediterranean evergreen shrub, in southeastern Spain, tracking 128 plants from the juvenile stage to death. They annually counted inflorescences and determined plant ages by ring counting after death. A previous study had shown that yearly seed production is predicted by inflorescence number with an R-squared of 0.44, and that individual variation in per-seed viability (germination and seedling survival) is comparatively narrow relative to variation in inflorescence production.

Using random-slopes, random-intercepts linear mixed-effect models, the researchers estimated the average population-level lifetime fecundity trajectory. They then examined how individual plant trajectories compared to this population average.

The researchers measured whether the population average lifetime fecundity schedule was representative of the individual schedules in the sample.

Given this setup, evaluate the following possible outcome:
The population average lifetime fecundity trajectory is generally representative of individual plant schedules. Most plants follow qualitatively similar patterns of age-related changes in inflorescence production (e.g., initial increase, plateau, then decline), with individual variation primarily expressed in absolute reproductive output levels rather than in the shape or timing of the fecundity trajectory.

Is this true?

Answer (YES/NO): NO